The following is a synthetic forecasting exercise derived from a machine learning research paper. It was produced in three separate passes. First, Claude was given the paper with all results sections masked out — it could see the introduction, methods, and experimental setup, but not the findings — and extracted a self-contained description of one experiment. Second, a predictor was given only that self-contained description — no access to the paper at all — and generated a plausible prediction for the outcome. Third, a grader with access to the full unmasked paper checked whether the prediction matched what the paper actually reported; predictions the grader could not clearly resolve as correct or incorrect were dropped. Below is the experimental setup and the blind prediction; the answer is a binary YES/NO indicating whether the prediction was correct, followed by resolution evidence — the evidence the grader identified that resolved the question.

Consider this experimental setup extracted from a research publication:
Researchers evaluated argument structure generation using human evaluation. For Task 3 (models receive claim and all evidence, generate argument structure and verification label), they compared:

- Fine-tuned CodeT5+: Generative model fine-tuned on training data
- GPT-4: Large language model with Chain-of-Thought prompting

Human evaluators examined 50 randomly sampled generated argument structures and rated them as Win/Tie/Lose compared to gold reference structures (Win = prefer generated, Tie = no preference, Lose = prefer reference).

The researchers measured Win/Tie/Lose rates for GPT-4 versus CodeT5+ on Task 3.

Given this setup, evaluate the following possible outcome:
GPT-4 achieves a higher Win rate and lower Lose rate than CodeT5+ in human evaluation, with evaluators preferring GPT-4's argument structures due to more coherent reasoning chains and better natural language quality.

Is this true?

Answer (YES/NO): YES